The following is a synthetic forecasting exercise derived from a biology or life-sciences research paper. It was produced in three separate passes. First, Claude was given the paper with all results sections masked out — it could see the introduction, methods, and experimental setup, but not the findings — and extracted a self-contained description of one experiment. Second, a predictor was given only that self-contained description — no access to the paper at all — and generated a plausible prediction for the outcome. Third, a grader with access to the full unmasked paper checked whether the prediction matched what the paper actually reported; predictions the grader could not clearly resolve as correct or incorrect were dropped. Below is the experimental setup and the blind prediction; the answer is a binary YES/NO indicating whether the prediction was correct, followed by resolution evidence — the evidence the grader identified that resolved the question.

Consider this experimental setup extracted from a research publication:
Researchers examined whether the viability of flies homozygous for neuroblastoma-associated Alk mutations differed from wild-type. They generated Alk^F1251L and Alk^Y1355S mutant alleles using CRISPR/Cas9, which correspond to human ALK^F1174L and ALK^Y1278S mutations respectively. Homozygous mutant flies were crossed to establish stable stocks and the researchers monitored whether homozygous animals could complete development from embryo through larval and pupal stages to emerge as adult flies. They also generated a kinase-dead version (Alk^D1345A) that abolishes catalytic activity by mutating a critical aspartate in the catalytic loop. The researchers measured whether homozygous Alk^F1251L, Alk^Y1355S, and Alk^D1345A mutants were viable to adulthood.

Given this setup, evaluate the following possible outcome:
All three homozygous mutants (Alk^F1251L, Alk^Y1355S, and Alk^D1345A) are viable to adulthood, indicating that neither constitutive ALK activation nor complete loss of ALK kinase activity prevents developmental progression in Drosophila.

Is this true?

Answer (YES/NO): NO